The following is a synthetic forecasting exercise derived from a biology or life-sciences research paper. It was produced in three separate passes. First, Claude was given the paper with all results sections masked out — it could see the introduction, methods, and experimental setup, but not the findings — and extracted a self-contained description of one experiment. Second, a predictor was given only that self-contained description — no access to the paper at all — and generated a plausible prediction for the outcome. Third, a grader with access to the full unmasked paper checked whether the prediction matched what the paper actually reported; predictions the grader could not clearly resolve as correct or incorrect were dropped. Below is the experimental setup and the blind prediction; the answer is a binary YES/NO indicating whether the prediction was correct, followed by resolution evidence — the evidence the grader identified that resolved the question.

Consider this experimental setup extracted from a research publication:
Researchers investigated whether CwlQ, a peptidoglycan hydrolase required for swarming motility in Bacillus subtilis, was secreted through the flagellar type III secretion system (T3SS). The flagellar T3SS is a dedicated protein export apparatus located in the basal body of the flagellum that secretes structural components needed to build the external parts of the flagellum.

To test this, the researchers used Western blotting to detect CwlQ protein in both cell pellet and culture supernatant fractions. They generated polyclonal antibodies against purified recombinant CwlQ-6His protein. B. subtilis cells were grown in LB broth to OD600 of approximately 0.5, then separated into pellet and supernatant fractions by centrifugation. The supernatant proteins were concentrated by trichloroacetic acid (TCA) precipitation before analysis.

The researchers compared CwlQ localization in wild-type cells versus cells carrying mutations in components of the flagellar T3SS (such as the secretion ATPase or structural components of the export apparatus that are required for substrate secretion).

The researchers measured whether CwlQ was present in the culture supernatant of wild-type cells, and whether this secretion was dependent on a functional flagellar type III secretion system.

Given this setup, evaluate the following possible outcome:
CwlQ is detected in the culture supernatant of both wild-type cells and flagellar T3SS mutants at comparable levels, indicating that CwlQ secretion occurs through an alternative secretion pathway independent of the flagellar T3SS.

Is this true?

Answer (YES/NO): NO